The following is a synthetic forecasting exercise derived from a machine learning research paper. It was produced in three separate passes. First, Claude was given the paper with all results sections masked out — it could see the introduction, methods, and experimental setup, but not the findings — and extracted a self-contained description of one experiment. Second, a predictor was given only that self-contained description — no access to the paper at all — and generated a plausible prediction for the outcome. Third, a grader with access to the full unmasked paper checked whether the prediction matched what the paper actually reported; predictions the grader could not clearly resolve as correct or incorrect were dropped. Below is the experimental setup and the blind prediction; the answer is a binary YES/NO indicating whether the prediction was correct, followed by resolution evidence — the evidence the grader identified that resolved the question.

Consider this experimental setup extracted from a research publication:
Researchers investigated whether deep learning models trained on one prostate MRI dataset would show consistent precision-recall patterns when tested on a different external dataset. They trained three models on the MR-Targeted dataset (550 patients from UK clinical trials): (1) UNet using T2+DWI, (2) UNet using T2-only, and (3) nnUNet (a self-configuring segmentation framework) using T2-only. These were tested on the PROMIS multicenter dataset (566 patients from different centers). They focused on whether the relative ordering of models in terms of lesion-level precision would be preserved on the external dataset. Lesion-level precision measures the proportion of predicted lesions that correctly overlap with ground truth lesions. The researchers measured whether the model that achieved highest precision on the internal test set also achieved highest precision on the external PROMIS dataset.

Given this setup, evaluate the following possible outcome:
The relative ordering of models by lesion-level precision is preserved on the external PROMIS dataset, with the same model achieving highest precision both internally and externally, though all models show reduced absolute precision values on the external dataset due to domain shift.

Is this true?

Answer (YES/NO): YES